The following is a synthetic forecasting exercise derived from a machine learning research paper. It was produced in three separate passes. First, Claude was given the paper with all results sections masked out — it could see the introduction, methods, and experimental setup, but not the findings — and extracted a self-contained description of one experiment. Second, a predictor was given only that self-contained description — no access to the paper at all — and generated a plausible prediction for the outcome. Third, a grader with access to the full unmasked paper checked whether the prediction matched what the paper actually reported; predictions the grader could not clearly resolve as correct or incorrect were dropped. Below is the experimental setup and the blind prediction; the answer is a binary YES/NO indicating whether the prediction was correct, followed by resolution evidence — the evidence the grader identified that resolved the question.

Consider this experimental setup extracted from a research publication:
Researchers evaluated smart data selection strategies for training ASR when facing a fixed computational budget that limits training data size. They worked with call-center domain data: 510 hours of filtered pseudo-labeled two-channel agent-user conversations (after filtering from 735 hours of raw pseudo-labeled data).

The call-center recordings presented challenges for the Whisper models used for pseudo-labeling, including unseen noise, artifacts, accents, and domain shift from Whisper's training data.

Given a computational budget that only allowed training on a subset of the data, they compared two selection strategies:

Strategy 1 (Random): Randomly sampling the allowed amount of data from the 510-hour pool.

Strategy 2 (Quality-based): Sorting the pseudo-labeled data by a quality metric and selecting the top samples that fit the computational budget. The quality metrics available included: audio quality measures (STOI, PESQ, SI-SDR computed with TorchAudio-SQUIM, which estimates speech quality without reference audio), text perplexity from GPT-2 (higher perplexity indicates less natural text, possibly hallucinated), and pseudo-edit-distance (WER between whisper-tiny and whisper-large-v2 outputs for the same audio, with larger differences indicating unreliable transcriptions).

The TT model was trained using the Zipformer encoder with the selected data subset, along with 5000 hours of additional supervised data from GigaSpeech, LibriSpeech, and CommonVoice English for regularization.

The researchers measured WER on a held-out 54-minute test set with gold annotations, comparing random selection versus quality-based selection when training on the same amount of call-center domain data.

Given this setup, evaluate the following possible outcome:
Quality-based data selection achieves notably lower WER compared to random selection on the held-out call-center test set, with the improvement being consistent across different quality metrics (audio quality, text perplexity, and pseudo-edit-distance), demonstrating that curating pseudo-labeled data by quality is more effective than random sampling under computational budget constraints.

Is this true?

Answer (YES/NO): NO